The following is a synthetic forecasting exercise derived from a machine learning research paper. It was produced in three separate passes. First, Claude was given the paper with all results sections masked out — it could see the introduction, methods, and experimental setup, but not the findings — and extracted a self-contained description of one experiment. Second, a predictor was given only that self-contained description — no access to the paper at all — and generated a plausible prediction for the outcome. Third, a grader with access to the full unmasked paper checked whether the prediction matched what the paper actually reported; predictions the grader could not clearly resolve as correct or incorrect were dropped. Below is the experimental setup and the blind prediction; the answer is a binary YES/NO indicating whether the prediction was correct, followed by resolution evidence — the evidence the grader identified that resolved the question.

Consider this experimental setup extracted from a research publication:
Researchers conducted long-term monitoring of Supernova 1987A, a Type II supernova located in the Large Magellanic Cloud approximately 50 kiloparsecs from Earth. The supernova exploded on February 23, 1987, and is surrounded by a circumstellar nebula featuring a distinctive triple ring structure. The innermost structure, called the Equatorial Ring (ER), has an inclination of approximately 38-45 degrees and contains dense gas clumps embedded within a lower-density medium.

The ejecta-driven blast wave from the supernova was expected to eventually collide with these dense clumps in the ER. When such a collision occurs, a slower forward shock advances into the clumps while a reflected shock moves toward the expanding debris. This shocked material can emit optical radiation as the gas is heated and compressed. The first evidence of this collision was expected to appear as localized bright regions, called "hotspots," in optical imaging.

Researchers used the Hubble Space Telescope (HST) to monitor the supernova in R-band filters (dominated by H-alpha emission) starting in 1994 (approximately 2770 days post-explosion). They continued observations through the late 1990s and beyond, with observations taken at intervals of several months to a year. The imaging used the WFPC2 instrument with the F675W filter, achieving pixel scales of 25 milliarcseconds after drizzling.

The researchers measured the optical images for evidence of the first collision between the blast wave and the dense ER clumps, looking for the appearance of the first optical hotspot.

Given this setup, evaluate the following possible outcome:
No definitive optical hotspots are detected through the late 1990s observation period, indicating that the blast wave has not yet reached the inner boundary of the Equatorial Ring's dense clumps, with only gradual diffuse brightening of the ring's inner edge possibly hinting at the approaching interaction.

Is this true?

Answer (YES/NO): NO